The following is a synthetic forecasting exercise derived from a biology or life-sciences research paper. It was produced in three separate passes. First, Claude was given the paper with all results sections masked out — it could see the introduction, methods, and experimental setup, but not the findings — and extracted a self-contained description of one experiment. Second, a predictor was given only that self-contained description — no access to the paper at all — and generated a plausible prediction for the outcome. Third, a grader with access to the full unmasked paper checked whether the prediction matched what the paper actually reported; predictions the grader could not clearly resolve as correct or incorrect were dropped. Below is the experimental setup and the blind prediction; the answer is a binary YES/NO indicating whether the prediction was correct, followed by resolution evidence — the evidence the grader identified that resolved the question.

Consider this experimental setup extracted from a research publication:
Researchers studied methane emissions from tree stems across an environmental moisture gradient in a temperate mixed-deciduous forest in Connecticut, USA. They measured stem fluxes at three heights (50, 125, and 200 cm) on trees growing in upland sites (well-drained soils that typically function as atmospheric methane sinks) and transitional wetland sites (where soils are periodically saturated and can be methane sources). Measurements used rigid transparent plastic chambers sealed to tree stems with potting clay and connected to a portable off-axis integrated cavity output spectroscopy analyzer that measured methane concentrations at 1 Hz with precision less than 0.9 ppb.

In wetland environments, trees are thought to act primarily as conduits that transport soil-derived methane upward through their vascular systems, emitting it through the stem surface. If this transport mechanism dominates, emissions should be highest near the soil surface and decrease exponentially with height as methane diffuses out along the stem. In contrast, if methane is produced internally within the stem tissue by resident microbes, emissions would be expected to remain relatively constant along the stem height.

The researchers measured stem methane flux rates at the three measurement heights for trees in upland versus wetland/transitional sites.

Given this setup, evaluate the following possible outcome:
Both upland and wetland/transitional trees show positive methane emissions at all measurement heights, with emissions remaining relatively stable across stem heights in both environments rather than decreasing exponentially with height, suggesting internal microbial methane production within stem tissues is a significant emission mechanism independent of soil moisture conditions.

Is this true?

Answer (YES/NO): NO